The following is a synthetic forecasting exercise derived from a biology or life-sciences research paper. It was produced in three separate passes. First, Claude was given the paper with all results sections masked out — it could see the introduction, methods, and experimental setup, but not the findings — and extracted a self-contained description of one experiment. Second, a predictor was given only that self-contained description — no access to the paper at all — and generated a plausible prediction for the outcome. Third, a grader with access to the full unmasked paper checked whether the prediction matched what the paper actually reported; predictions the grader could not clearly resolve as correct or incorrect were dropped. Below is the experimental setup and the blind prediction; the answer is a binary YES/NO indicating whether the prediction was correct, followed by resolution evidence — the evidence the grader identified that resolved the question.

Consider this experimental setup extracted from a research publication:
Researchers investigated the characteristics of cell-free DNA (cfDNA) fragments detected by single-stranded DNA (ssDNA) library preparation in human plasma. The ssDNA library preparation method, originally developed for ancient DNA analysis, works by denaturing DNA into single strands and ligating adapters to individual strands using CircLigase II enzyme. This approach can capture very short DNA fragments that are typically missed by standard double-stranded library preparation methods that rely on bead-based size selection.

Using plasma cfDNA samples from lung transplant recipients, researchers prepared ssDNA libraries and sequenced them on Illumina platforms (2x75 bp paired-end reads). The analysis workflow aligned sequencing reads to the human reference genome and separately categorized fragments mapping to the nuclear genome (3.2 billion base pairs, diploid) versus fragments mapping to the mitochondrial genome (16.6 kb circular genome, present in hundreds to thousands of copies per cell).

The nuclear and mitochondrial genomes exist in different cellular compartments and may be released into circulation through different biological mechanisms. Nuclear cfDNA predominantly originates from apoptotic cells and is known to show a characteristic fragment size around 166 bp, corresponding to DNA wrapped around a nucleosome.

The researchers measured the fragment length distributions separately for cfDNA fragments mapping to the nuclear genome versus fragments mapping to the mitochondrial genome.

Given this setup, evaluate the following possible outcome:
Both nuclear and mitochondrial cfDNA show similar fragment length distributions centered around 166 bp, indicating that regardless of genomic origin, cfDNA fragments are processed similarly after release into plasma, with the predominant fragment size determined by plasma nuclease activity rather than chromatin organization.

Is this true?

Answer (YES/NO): NO